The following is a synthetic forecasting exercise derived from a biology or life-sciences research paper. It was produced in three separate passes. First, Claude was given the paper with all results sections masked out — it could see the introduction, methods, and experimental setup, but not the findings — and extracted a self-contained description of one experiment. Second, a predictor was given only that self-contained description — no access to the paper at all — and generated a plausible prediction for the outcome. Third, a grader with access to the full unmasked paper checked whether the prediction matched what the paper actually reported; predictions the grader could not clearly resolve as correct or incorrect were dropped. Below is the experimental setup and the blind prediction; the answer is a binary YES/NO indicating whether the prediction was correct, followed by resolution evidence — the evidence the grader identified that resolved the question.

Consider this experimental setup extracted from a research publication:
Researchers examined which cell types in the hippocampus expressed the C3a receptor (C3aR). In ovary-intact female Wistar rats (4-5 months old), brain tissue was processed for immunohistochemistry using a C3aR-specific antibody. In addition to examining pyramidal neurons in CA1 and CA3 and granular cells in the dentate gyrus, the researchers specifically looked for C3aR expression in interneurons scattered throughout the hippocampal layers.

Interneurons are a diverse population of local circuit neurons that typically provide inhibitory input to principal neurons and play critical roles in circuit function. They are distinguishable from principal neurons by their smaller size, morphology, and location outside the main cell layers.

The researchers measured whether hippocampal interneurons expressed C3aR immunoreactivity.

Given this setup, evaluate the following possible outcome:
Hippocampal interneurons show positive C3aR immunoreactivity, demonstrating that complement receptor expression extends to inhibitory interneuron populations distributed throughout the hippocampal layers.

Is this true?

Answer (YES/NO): YES